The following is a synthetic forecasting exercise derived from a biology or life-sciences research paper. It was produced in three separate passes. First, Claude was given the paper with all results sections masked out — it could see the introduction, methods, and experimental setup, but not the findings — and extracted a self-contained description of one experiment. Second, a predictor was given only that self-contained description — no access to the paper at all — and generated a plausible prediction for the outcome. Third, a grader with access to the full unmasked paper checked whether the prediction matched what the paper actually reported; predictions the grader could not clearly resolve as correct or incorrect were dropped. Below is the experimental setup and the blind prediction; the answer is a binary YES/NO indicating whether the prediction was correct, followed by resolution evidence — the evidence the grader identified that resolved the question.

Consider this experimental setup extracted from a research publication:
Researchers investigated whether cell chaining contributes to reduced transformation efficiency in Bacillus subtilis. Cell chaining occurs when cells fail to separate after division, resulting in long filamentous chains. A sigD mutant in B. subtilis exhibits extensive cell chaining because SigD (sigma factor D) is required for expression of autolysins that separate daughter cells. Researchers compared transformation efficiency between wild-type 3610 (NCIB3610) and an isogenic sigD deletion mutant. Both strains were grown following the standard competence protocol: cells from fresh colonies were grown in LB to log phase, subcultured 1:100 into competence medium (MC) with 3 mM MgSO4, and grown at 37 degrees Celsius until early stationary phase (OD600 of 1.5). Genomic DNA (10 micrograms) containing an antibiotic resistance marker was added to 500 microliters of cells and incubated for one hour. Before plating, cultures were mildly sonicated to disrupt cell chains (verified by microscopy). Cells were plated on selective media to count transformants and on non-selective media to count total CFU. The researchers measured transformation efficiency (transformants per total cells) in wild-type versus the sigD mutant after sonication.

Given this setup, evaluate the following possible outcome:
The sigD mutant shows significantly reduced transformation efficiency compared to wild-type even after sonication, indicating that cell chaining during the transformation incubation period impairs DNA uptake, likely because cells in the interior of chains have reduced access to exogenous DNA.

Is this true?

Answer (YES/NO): YES